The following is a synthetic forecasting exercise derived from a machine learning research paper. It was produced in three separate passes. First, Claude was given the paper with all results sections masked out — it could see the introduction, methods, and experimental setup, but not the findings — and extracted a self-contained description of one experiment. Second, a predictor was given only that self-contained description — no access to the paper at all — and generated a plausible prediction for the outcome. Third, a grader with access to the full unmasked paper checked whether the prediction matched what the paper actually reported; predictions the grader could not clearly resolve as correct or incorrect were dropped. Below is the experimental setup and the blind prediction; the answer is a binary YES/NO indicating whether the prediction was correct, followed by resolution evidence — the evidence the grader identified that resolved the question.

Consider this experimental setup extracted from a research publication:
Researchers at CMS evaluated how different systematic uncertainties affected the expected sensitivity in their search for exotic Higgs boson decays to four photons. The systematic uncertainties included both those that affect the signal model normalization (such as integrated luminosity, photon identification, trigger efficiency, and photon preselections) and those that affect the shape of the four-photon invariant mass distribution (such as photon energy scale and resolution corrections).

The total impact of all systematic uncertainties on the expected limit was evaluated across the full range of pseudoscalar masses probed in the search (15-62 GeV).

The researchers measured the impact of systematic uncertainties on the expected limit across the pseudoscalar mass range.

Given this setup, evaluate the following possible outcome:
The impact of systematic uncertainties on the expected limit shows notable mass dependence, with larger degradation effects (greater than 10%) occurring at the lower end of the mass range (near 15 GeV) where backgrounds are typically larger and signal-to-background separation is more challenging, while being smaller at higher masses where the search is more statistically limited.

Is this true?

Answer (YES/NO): NO